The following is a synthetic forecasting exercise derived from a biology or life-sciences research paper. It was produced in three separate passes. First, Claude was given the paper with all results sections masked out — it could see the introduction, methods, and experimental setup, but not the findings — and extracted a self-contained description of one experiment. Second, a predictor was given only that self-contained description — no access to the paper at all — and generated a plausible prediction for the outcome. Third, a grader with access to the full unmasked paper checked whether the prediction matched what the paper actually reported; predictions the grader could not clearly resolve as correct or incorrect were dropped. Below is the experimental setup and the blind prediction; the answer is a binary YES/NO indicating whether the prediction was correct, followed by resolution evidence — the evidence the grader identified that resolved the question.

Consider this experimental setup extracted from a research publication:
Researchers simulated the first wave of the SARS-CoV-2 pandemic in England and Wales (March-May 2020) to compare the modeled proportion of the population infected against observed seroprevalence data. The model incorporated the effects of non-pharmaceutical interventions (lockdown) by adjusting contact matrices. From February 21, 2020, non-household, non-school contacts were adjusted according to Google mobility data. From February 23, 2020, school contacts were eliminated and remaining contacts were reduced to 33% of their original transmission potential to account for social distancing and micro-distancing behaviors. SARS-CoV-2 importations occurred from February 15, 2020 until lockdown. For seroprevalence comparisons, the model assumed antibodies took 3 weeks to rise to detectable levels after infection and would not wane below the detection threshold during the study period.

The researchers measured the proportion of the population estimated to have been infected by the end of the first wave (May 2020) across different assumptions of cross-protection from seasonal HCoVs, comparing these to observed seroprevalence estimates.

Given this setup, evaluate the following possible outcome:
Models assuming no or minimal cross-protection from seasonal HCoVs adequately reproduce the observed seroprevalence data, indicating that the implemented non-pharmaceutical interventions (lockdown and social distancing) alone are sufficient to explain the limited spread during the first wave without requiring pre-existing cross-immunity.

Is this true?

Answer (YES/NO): NO